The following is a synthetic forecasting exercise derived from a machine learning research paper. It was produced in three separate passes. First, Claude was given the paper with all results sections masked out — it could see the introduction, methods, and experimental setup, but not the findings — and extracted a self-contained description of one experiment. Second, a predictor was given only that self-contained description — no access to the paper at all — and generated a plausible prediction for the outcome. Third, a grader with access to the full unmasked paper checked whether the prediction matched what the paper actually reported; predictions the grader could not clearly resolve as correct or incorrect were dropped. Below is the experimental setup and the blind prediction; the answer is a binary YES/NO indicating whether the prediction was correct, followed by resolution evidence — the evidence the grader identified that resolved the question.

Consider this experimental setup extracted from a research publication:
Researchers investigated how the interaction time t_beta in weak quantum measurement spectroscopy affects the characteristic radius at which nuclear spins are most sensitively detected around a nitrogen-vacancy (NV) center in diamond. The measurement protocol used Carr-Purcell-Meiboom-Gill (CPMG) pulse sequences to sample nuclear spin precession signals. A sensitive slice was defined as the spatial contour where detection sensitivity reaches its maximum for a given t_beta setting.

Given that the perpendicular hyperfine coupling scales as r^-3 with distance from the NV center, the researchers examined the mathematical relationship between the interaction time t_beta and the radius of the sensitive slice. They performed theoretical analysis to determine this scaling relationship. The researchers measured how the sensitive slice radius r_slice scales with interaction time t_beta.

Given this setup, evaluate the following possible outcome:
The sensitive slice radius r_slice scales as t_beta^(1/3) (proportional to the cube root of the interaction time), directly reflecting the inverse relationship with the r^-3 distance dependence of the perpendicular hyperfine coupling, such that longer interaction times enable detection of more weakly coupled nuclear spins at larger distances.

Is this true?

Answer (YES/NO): NO